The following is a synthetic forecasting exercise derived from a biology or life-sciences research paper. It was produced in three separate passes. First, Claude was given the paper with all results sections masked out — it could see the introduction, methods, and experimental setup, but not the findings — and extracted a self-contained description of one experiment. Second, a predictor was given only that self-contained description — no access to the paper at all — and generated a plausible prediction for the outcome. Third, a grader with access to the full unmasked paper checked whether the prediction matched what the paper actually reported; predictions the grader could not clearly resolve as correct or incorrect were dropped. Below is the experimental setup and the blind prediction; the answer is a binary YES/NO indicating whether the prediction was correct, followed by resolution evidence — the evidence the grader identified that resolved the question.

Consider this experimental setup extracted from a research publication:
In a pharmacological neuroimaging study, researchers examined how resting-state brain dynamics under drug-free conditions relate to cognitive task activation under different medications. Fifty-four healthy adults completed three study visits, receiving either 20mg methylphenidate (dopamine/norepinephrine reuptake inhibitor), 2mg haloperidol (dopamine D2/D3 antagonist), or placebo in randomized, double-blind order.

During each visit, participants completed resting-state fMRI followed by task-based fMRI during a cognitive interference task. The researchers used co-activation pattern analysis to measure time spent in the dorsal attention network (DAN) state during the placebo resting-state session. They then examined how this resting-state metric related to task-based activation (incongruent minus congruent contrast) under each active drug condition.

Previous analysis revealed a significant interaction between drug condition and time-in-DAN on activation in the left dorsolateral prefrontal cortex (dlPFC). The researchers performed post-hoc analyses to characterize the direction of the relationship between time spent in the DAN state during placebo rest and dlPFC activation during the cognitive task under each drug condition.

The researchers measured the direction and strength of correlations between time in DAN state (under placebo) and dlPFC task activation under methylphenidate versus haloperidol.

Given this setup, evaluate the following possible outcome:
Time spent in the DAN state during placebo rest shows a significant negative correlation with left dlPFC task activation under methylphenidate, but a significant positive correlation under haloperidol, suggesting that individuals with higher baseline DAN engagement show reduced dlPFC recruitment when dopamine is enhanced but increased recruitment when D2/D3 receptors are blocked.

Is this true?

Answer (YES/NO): YES